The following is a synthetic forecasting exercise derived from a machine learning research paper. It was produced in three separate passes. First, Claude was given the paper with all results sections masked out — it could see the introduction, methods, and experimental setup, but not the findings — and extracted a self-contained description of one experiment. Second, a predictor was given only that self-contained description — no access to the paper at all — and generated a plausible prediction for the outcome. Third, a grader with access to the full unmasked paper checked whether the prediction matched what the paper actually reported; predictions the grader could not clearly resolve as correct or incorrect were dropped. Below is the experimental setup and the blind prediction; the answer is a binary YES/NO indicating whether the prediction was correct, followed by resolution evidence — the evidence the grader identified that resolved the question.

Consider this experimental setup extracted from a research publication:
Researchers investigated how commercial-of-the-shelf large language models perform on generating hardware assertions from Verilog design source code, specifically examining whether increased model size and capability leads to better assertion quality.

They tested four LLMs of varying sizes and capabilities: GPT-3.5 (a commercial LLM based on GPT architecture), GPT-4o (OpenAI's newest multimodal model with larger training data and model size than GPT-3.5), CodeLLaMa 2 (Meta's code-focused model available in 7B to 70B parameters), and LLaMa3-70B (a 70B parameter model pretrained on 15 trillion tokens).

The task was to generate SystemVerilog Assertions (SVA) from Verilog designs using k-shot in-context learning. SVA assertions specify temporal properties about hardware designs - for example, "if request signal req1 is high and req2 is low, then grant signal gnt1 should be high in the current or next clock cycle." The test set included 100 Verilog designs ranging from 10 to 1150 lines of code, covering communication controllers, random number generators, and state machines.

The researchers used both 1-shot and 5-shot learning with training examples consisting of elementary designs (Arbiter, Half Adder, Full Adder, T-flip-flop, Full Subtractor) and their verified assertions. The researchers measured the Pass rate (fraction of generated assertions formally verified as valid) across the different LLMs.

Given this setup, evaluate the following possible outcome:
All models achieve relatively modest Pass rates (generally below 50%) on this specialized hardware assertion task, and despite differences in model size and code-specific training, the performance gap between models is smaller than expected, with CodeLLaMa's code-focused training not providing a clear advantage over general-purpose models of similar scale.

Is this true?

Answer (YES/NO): NO